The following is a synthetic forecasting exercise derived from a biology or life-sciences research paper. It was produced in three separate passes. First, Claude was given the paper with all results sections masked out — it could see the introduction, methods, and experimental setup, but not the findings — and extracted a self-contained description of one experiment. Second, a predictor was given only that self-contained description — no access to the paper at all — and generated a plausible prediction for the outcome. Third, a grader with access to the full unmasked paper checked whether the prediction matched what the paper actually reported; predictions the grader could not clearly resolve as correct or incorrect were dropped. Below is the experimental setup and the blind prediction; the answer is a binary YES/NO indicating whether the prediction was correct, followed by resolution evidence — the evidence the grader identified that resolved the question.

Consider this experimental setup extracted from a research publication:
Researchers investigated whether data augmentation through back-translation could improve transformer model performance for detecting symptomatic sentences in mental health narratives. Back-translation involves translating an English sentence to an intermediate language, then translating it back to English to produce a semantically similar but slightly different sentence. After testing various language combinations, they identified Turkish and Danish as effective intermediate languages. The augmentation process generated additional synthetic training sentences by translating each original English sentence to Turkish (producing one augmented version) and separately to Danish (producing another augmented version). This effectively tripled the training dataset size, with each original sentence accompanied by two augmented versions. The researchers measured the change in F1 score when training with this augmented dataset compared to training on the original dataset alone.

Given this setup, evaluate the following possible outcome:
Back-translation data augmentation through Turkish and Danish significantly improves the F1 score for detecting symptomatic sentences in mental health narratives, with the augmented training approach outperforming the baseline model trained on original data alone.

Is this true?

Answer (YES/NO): YES